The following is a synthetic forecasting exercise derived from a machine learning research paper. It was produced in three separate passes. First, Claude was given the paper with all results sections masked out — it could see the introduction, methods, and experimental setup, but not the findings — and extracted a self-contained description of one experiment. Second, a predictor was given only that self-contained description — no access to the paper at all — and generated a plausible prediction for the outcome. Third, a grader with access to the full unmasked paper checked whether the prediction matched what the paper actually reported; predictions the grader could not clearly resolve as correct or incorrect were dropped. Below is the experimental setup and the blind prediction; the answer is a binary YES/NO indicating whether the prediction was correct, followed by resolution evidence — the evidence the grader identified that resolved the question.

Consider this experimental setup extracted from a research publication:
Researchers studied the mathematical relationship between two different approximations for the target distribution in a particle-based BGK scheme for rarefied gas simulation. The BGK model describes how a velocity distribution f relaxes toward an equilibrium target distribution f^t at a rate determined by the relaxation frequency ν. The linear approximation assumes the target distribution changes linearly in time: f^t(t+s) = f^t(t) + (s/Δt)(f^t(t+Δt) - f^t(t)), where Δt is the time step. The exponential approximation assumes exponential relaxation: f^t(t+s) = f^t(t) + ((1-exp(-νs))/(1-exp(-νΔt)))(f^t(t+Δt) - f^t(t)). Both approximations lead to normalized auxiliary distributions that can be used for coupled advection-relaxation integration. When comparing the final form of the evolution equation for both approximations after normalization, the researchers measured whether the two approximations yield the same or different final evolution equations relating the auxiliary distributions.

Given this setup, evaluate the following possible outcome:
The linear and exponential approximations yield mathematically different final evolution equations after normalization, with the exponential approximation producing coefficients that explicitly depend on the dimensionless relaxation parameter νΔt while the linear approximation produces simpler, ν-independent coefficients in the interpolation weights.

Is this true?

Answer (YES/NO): NO